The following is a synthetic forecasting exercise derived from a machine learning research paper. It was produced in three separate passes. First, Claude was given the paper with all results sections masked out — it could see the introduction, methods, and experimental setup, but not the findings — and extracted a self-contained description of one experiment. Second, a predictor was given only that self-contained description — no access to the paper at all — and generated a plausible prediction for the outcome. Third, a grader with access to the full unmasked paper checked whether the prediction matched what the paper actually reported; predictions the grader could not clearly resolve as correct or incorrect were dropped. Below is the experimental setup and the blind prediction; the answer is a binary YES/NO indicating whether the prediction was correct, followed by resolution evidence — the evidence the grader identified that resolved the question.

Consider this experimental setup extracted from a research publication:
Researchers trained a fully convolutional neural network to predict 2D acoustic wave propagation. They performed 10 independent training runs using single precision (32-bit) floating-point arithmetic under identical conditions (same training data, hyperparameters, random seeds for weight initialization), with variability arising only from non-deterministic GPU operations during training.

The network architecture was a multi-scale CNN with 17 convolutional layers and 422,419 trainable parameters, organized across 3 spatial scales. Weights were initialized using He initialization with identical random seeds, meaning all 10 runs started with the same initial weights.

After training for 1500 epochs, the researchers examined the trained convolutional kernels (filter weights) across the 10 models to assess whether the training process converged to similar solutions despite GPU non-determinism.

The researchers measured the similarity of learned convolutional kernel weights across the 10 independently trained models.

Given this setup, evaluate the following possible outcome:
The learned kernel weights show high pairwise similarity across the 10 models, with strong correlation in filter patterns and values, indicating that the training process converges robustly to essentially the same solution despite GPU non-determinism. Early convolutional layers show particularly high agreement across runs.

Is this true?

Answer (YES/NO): NO